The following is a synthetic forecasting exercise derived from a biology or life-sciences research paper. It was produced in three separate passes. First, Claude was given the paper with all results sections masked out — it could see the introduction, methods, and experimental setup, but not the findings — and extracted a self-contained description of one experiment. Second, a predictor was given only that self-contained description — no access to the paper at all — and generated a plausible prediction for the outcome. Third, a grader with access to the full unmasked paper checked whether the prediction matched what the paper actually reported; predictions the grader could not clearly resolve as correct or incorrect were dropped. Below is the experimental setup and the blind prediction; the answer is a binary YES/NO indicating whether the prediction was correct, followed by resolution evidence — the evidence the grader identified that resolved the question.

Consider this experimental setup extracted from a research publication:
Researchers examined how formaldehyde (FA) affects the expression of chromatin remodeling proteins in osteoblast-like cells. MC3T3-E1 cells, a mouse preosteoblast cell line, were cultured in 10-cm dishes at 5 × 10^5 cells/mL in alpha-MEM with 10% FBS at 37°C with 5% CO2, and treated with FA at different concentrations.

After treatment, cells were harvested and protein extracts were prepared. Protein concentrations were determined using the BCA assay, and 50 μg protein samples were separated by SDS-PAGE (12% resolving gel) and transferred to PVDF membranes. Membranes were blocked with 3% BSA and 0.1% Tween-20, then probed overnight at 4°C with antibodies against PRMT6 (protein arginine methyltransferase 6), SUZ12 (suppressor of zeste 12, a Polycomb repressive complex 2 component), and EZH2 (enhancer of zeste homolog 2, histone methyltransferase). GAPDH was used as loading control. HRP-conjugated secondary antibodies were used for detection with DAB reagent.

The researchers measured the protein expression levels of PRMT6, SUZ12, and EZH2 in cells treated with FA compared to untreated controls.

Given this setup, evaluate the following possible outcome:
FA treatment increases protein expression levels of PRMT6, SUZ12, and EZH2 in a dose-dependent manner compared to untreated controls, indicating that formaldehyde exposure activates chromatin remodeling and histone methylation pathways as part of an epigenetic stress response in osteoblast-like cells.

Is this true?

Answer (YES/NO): NO